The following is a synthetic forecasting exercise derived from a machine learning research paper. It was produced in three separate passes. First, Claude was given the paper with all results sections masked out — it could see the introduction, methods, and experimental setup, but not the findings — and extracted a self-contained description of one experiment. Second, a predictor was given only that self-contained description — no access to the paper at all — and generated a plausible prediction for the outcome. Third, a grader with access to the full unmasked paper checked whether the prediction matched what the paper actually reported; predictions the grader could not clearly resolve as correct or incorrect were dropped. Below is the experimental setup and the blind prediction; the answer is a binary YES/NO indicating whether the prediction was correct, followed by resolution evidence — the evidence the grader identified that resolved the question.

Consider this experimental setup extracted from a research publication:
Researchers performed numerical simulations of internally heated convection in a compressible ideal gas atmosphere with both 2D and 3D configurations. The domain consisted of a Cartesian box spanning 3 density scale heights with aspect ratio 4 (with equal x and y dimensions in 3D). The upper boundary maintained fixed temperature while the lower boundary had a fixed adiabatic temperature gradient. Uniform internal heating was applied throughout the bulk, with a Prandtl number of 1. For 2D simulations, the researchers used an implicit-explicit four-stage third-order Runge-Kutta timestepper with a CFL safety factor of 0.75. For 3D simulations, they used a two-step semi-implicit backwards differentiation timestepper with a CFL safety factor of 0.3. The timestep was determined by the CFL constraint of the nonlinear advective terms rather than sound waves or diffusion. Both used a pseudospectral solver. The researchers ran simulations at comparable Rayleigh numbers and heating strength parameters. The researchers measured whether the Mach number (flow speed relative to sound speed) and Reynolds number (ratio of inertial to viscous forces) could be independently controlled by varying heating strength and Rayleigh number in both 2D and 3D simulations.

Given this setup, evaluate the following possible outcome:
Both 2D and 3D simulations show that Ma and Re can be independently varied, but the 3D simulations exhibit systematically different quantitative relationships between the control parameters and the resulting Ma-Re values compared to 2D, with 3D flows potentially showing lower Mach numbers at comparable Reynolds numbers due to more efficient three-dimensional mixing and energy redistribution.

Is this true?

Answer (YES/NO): NO